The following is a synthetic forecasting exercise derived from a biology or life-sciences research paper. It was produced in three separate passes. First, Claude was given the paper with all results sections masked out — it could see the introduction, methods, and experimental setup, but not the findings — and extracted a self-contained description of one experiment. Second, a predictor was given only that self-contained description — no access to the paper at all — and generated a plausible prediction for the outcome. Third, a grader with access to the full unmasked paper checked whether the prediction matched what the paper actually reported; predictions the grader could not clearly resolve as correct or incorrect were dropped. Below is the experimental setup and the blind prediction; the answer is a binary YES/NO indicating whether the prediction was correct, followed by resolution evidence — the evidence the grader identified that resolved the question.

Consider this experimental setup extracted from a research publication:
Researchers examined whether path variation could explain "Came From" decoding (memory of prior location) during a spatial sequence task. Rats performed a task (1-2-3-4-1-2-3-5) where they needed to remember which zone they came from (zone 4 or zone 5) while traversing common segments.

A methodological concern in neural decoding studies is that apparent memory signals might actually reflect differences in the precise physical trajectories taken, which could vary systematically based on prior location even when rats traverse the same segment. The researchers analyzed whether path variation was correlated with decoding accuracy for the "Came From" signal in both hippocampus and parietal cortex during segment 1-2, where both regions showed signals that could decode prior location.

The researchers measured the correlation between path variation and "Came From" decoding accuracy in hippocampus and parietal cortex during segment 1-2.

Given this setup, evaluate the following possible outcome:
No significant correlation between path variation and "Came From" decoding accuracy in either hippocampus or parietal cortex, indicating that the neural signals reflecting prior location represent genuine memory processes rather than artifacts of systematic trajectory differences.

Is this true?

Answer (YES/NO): YES